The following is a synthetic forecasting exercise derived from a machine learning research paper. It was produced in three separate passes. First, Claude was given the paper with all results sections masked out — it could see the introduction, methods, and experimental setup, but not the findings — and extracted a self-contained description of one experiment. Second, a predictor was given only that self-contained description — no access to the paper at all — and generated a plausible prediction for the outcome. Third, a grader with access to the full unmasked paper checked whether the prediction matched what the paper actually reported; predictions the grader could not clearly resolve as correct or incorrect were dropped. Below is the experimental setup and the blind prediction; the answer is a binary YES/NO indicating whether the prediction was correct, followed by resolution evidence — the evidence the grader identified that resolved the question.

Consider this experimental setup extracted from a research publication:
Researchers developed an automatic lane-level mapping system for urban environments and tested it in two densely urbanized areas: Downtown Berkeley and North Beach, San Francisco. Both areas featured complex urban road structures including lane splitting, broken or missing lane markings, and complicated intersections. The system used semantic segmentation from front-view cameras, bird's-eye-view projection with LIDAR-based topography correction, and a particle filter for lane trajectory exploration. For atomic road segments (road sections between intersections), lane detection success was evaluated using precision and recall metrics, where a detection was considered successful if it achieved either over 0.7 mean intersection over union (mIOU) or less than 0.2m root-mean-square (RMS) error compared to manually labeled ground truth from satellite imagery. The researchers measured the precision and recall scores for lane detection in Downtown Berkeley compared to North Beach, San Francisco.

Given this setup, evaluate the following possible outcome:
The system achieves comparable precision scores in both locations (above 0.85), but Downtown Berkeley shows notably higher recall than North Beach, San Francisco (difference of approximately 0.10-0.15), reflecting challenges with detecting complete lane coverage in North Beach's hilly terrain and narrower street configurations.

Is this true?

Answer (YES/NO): NO